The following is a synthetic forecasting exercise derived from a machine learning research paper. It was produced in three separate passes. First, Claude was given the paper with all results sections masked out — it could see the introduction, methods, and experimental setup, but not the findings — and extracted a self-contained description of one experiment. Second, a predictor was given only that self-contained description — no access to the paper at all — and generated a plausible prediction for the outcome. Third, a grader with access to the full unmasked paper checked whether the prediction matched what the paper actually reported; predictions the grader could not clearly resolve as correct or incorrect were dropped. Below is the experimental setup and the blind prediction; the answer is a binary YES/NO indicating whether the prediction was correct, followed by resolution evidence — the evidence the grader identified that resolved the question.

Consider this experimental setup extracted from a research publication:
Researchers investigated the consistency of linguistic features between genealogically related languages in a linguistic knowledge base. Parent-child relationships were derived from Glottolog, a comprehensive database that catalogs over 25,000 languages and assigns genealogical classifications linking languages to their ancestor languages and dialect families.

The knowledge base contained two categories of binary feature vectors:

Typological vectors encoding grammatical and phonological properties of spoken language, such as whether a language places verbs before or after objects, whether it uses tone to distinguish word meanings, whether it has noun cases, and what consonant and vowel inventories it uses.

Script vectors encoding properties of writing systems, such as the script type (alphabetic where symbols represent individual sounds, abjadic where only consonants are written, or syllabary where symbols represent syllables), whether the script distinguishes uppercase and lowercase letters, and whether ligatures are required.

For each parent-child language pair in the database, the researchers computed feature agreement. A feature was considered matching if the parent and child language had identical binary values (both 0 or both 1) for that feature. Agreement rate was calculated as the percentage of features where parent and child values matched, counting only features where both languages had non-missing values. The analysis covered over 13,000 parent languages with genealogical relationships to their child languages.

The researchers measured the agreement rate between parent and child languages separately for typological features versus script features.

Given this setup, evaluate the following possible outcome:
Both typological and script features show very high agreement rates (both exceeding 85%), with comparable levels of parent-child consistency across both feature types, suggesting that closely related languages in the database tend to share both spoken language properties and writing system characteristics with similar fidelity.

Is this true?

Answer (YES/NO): NO